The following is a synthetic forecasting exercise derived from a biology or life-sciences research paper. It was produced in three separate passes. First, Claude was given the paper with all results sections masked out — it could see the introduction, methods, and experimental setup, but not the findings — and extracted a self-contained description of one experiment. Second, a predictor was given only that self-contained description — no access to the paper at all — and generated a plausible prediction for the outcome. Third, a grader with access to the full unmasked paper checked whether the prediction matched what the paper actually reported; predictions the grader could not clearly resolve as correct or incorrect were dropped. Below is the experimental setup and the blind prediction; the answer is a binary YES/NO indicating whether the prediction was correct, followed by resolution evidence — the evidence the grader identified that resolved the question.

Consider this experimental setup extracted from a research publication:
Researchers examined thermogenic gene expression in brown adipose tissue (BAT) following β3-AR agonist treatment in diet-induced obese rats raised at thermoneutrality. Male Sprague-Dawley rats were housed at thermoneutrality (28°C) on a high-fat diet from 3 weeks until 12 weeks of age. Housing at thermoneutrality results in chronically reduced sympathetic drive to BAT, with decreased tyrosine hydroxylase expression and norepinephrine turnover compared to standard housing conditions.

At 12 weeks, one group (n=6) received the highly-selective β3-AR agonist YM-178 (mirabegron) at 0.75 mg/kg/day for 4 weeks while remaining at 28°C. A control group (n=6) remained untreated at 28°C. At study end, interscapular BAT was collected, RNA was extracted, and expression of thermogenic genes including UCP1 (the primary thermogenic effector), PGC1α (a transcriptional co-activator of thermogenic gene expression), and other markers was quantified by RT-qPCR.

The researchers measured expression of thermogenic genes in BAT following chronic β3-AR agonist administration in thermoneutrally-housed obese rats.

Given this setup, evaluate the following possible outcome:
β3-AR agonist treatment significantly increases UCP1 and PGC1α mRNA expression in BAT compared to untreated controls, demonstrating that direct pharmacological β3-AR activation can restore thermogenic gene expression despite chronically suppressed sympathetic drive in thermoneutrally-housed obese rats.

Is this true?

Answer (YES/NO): NO